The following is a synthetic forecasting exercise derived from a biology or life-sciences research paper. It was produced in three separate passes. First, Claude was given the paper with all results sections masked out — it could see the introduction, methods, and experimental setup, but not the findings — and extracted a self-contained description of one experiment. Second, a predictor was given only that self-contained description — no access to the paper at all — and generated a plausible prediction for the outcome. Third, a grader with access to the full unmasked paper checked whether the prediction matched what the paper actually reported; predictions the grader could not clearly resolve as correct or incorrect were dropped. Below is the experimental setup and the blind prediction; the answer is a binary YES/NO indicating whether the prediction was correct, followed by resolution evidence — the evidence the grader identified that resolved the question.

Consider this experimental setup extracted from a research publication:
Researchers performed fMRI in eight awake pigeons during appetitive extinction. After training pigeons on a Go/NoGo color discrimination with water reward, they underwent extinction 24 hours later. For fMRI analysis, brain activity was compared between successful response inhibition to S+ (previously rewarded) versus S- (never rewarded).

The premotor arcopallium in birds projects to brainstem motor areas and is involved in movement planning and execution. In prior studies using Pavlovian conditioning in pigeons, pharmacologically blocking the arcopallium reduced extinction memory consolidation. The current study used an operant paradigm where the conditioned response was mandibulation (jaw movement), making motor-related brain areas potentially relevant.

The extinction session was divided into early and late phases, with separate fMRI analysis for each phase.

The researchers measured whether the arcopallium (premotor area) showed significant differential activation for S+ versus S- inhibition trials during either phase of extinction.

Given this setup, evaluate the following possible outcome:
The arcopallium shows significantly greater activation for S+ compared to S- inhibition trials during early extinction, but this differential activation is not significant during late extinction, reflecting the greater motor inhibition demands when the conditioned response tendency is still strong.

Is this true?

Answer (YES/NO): YES